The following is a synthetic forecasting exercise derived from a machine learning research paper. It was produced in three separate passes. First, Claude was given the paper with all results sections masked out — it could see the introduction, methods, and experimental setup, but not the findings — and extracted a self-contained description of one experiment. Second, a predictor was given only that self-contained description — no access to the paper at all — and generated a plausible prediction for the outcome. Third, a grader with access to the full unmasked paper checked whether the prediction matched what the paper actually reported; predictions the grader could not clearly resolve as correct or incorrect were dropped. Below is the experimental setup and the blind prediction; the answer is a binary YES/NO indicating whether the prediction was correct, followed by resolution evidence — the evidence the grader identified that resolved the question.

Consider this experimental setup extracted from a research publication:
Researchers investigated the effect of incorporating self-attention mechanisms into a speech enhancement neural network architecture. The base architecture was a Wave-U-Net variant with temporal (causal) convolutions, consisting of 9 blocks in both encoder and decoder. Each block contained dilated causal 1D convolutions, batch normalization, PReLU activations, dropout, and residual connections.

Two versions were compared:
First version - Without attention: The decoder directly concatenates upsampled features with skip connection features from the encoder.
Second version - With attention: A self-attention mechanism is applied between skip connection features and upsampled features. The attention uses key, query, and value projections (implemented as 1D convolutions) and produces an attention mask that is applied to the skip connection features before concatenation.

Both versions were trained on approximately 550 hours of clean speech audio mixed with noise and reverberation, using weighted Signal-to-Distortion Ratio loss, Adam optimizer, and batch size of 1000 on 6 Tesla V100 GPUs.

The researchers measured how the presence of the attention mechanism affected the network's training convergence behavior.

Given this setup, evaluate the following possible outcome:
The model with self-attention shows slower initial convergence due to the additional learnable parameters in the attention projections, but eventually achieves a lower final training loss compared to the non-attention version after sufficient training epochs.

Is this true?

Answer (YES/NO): YES